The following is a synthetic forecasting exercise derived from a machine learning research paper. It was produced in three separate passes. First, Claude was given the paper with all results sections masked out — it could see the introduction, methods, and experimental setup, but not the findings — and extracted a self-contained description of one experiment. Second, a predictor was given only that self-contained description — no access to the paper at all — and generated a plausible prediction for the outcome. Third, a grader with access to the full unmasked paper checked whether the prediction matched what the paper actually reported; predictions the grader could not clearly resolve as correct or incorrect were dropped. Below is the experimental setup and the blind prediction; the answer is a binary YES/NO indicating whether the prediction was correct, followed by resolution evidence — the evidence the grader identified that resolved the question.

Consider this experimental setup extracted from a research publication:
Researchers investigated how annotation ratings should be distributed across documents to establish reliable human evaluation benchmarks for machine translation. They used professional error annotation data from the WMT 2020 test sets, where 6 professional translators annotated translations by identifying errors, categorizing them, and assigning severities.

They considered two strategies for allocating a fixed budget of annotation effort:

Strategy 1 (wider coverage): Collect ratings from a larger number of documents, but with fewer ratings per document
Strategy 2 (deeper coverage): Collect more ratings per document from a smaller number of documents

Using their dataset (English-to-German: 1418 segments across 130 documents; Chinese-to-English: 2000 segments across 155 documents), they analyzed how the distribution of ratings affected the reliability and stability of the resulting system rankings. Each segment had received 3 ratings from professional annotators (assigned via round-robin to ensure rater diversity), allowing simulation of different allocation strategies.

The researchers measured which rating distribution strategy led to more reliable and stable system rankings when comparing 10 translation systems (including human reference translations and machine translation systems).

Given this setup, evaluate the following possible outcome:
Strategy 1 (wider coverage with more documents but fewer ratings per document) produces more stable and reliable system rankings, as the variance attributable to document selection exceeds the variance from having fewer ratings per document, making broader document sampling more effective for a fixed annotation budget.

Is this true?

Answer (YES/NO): YES